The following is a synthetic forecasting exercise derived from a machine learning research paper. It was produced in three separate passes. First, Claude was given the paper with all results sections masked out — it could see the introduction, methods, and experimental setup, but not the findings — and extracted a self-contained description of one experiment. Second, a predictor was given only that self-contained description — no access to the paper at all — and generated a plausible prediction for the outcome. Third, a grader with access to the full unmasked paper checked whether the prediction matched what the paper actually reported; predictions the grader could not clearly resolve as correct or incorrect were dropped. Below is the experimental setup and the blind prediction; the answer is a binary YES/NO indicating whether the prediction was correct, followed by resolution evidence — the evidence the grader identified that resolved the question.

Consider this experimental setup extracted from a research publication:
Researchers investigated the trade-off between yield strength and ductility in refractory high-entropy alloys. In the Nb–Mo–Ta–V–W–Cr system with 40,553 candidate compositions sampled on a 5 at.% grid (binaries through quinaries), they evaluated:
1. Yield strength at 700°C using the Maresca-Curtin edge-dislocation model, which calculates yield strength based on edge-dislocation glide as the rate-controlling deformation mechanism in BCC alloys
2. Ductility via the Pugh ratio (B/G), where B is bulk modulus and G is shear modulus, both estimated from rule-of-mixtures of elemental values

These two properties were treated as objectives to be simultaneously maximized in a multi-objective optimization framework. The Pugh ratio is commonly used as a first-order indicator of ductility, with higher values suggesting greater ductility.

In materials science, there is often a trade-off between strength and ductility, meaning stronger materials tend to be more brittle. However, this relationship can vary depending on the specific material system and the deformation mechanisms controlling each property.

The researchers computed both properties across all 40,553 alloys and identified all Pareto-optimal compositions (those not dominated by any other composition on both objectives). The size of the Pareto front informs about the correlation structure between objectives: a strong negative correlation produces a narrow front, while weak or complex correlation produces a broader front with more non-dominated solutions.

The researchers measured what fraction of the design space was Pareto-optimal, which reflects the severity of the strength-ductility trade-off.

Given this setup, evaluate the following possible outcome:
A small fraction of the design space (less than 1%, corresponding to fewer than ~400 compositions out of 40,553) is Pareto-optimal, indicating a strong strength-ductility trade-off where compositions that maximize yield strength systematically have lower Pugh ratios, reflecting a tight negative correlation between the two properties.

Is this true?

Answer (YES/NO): NO